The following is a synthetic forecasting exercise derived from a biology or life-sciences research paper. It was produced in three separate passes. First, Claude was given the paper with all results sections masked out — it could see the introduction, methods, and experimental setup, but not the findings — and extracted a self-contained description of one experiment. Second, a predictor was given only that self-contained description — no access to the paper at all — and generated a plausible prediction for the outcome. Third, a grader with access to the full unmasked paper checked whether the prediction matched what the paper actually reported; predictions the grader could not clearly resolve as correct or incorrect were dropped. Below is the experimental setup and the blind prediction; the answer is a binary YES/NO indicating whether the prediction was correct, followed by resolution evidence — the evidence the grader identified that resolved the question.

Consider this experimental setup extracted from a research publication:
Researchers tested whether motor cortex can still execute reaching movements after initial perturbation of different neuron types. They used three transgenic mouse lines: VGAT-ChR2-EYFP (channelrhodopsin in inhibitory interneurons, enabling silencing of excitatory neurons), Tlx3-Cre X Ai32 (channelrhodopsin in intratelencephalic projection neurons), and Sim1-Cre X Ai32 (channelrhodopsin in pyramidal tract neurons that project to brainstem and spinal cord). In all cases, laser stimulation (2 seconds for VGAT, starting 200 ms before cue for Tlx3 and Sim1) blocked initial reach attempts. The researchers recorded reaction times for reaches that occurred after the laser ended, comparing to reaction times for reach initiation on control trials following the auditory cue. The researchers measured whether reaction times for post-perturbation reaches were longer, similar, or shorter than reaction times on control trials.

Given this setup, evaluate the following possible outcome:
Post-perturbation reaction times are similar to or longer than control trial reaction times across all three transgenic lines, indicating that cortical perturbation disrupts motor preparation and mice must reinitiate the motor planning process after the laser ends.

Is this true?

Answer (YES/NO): NO